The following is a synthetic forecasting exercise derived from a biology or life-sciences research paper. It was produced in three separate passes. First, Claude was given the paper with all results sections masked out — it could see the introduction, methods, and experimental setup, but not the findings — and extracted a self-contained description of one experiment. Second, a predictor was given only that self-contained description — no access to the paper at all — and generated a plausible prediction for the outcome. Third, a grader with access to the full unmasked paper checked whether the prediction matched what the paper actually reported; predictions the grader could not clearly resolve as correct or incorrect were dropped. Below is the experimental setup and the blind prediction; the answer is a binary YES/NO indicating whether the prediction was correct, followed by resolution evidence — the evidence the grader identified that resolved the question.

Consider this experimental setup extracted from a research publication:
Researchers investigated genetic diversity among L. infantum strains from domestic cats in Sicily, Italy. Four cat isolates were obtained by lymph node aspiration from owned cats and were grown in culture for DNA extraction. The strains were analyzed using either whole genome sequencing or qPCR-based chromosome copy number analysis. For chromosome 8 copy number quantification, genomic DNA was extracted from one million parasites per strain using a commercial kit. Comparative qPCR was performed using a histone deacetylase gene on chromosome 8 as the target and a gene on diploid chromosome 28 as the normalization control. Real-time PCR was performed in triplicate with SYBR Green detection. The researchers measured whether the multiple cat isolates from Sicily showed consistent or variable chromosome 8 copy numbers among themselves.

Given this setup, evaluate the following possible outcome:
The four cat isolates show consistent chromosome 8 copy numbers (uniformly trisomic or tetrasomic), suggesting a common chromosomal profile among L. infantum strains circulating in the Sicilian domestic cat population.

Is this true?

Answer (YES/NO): NO